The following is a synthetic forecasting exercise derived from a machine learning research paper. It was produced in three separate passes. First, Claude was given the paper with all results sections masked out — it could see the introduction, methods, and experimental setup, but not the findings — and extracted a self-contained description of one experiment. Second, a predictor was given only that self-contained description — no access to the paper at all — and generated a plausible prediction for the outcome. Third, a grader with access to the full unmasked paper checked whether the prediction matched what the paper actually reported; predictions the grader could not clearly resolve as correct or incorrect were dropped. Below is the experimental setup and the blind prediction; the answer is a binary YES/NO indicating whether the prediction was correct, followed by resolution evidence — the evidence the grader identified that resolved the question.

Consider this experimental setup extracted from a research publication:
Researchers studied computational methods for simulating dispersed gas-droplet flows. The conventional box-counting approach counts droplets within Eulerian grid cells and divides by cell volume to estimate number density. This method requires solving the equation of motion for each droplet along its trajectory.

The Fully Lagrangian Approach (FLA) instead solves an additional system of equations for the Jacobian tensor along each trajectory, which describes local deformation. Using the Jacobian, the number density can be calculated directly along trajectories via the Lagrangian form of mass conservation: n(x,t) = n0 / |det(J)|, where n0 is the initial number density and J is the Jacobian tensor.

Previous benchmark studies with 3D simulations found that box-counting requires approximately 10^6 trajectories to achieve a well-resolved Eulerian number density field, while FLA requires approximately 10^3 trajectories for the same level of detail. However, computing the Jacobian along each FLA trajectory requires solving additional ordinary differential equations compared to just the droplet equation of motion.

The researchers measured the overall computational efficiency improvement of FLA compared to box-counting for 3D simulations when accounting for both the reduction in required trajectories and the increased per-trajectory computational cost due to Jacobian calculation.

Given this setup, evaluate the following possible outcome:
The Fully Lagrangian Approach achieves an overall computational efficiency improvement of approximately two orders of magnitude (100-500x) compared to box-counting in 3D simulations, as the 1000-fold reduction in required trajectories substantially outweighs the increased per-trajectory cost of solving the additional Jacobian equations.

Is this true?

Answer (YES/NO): NO